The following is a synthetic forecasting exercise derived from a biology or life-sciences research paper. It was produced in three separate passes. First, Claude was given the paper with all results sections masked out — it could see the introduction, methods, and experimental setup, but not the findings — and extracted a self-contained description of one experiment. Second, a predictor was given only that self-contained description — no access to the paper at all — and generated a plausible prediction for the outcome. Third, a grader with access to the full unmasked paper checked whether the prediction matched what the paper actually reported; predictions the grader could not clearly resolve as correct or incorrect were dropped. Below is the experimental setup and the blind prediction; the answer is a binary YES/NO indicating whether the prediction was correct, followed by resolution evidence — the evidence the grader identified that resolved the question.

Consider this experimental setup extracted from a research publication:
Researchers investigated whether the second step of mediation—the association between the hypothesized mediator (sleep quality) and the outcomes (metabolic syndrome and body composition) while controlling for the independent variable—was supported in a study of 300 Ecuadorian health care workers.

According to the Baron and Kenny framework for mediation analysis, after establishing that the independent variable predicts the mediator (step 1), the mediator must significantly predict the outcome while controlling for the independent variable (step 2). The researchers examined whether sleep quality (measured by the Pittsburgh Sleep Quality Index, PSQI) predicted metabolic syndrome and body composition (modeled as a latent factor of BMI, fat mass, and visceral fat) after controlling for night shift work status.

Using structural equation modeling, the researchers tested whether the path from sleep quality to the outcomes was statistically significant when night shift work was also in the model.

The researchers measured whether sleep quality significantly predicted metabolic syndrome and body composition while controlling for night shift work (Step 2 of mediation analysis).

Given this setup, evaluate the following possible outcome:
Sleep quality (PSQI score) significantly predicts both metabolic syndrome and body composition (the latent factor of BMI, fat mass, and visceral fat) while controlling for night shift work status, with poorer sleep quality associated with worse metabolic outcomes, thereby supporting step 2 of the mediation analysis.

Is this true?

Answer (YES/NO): NO